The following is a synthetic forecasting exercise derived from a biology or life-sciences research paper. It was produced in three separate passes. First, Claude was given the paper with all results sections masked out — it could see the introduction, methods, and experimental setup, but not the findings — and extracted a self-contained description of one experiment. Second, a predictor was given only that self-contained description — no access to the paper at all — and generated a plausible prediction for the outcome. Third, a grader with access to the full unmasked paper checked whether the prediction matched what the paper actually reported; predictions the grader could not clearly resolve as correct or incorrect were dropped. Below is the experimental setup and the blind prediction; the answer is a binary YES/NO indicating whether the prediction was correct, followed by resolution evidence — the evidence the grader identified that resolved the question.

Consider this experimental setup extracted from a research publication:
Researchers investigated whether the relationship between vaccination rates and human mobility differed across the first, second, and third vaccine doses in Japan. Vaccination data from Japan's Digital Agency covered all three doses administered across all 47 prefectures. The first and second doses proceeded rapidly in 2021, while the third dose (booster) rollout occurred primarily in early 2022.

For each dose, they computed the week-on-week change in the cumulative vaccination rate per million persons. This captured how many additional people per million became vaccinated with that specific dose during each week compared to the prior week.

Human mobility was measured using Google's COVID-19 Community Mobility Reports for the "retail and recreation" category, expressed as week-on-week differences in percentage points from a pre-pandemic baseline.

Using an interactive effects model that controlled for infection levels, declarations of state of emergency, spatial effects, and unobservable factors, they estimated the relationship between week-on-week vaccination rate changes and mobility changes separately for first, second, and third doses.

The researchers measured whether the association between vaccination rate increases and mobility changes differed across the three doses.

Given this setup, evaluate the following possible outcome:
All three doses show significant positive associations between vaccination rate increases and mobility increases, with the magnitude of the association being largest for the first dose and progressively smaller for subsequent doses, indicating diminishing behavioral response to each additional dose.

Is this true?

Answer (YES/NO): NO